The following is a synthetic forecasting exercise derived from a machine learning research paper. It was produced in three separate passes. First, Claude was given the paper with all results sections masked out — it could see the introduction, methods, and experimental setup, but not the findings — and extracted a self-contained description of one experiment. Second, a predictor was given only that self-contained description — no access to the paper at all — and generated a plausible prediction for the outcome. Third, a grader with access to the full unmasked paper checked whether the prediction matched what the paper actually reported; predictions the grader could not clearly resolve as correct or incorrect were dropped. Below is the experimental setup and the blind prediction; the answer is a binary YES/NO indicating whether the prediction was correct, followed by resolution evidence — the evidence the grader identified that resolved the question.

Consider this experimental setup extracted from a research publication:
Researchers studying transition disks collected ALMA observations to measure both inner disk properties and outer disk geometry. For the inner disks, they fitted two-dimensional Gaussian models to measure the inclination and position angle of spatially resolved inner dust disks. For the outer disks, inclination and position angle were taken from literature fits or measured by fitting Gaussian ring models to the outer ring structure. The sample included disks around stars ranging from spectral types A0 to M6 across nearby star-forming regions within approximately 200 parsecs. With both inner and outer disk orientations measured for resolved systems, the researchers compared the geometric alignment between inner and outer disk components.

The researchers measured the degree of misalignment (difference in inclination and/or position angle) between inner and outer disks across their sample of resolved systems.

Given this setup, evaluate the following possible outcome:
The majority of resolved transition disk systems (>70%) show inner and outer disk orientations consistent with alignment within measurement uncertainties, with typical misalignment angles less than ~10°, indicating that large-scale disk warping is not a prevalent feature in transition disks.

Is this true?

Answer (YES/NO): NO